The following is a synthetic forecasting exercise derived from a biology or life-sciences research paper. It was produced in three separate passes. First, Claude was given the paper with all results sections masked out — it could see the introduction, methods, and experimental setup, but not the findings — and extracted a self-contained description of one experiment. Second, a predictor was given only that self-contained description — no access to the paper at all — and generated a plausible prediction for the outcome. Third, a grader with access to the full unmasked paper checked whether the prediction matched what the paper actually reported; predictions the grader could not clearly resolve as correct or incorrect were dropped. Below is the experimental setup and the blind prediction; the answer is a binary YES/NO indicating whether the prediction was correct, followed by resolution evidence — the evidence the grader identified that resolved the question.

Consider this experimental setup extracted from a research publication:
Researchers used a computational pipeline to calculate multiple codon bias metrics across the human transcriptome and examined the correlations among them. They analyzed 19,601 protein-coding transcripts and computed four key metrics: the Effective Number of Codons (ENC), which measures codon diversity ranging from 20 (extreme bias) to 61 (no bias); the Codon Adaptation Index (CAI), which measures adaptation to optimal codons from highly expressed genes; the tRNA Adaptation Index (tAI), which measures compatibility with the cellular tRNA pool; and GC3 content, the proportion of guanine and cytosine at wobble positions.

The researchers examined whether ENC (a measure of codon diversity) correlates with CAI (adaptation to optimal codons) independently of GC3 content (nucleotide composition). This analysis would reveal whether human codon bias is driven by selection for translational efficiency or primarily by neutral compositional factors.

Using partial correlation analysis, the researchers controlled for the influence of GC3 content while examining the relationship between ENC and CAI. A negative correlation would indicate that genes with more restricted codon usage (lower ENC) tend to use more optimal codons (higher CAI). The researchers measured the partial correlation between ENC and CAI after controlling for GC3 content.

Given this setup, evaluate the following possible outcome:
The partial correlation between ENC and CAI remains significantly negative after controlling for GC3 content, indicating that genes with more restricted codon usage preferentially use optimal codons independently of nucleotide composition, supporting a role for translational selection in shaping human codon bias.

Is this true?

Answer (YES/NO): NO